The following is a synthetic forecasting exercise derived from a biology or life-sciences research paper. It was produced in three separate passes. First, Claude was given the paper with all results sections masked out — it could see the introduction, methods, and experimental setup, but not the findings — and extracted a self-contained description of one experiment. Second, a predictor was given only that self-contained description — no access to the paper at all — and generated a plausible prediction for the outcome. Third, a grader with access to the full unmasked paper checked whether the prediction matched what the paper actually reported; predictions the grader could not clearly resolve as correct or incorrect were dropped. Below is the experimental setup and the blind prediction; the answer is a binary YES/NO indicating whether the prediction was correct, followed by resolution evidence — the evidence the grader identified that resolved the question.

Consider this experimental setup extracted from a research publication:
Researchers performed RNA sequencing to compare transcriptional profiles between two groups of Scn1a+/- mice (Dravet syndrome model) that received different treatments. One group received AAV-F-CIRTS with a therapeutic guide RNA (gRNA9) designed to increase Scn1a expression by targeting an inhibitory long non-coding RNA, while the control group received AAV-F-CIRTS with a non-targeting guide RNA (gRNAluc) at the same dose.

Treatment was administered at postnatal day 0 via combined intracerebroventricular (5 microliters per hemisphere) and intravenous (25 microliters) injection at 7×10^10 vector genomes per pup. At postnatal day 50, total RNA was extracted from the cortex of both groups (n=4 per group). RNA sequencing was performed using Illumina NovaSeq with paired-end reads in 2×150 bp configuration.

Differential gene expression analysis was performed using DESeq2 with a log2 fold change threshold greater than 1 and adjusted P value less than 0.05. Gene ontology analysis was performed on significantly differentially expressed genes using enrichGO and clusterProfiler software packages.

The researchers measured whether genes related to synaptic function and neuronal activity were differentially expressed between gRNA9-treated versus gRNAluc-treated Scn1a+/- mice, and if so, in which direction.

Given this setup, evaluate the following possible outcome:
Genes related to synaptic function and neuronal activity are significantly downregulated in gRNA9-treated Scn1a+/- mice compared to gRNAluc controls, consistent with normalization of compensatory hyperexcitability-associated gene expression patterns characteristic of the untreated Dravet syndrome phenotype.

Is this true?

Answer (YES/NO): NO